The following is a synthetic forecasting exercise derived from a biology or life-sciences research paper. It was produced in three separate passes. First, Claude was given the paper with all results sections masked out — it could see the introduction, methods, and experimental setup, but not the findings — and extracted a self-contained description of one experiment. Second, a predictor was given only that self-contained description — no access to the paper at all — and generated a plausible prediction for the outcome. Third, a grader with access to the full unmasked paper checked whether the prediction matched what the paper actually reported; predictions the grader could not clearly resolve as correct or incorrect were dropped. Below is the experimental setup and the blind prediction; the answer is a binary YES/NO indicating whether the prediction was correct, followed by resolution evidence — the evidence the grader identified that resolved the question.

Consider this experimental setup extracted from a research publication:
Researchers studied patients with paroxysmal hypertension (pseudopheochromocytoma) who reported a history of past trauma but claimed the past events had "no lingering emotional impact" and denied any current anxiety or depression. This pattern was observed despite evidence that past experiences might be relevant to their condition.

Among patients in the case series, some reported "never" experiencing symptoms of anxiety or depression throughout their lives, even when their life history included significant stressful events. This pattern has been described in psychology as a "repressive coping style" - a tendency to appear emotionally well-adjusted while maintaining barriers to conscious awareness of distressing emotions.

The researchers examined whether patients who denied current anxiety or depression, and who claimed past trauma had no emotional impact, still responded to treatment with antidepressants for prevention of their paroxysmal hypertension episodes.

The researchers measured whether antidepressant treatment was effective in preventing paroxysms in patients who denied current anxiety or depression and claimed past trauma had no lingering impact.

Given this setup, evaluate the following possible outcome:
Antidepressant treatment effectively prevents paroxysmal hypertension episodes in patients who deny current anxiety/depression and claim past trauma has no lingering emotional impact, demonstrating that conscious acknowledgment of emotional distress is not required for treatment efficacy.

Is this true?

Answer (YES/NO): YES